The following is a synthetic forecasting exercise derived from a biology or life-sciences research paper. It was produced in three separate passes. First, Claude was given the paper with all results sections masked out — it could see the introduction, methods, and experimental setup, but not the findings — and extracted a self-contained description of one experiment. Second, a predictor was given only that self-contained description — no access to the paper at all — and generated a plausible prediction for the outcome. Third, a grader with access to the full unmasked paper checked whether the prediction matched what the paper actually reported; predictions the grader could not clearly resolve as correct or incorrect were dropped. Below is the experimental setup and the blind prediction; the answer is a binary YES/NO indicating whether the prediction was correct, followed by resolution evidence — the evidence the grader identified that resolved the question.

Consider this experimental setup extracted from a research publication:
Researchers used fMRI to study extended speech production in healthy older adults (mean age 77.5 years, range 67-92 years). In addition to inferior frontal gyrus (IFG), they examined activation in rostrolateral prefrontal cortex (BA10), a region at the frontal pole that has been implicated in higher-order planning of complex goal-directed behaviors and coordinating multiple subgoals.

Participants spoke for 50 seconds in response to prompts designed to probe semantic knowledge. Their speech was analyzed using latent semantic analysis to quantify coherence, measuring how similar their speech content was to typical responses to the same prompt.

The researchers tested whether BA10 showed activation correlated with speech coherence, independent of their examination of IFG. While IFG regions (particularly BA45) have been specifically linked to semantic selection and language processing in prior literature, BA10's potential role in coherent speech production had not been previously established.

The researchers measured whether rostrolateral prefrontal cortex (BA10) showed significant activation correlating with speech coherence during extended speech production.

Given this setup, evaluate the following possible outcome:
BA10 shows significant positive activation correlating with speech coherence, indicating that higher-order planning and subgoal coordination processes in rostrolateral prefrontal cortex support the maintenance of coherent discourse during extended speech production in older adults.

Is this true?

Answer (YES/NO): YES